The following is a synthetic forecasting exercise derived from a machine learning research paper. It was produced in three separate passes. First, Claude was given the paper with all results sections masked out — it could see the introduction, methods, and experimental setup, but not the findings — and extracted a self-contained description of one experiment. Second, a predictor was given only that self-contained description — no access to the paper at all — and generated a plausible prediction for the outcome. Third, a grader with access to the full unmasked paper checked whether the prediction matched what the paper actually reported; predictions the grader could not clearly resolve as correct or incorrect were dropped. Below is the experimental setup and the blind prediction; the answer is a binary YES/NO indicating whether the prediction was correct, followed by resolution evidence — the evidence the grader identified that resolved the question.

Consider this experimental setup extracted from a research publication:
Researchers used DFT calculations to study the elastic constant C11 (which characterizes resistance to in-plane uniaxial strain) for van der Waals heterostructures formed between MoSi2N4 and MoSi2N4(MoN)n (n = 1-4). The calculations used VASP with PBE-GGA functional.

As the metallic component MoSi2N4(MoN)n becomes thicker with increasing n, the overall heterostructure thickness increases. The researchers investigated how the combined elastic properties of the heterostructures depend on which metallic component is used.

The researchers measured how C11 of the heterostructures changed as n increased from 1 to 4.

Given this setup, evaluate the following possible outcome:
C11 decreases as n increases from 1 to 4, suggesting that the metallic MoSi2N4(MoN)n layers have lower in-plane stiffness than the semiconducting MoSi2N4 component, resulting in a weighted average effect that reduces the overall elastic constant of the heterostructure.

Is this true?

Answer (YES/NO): NO